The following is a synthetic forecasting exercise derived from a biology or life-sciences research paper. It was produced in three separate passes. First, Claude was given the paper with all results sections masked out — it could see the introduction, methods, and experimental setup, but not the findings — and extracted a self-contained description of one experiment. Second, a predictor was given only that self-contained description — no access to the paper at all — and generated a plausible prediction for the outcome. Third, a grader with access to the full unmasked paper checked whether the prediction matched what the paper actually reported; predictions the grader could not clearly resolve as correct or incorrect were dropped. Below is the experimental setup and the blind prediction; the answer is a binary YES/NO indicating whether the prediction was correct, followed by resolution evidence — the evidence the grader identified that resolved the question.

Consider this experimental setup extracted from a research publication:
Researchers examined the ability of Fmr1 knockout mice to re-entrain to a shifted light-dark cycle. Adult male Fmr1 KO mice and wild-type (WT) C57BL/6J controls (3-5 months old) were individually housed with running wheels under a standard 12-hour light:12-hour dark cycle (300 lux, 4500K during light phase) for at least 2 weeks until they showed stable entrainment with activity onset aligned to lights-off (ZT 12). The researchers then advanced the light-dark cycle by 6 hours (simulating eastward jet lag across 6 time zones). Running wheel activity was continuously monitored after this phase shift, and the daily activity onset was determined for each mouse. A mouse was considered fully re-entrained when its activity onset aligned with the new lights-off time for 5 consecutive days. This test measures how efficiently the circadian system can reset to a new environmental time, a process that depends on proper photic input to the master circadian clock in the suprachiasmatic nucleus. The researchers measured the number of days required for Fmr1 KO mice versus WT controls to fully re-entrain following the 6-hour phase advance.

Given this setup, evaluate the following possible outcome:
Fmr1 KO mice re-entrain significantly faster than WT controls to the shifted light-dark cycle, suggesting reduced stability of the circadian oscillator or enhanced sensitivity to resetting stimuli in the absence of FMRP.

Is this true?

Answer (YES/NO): NO